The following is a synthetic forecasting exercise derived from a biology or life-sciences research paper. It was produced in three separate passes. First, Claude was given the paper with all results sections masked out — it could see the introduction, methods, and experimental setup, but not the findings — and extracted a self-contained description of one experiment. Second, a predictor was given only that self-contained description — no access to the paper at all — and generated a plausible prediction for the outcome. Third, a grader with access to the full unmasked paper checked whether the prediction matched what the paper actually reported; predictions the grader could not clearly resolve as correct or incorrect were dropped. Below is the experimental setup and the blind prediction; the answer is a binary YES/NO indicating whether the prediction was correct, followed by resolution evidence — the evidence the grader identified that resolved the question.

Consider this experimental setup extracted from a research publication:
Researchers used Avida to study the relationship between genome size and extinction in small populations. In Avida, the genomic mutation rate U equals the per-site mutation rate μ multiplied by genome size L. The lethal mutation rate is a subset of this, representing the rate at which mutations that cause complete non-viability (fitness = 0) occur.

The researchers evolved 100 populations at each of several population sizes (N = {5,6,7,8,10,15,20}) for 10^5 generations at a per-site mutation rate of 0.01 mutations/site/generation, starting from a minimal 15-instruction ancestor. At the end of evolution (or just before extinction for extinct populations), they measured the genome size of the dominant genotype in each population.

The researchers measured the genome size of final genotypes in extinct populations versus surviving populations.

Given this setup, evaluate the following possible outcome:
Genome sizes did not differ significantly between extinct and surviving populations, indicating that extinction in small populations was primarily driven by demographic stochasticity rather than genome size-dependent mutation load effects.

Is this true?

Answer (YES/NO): NO